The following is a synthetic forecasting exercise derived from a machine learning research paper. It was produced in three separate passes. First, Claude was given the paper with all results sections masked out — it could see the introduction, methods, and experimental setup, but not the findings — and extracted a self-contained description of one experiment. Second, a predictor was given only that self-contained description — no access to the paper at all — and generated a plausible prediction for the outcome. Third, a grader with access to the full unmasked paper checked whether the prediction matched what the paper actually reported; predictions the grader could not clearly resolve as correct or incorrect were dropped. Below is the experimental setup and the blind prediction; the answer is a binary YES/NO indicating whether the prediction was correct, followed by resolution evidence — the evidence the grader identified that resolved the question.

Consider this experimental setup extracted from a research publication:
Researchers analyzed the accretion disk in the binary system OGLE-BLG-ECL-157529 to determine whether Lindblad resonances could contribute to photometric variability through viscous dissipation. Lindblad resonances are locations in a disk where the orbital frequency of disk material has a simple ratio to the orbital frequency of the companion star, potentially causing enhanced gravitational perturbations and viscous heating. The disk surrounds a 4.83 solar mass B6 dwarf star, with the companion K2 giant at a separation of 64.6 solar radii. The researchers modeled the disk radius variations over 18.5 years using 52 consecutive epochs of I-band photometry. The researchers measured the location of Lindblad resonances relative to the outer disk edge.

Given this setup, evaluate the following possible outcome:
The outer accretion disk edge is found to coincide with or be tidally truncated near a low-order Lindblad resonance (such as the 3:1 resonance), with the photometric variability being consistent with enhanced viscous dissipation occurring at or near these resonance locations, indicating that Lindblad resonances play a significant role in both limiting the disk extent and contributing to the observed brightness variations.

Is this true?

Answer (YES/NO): NO